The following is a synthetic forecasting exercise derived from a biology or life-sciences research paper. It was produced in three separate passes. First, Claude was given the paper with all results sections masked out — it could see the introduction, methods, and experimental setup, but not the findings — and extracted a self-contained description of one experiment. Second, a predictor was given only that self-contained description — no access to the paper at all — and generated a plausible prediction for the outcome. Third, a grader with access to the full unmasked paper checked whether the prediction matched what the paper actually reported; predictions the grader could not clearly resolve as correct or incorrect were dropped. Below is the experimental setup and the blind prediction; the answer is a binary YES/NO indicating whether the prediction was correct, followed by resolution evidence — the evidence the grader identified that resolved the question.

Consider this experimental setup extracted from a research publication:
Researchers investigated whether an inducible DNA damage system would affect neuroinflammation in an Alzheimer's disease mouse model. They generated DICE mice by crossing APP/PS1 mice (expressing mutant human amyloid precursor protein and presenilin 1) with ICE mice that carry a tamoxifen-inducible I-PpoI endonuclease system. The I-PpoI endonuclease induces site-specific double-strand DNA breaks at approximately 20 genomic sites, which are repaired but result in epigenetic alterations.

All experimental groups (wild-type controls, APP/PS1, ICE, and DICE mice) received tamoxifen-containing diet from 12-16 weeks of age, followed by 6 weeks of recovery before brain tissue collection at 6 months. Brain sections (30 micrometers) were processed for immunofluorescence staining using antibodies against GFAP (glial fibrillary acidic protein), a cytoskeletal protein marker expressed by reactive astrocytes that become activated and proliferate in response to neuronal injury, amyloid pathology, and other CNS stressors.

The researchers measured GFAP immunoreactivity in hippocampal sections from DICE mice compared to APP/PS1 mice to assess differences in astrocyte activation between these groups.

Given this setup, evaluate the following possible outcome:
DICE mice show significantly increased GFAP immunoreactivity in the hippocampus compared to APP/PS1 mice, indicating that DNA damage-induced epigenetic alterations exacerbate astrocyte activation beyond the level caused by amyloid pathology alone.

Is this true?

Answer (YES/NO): NO